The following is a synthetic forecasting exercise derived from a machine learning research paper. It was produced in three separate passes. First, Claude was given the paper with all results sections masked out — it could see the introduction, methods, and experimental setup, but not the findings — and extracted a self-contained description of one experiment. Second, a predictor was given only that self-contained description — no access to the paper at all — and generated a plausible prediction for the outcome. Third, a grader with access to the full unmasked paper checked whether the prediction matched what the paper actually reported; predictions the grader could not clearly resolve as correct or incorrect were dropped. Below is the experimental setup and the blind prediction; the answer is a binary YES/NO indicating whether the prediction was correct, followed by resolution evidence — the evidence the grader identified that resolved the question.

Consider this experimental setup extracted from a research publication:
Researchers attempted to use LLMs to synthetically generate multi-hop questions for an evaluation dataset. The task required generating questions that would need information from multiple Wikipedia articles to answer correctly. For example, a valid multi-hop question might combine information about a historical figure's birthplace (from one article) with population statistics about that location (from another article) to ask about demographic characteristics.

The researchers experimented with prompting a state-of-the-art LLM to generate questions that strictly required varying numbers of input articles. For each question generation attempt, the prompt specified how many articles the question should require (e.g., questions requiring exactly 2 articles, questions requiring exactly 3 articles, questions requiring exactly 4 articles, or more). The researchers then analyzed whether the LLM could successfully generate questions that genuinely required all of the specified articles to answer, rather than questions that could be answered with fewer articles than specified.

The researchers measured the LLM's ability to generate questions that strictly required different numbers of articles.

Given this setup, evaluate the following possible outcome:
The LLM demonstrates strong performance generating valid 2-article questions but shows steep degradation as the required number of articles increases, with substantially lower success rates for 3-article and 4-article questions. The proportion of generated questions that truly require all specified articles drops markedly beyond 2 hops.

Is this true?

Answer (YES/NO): NO